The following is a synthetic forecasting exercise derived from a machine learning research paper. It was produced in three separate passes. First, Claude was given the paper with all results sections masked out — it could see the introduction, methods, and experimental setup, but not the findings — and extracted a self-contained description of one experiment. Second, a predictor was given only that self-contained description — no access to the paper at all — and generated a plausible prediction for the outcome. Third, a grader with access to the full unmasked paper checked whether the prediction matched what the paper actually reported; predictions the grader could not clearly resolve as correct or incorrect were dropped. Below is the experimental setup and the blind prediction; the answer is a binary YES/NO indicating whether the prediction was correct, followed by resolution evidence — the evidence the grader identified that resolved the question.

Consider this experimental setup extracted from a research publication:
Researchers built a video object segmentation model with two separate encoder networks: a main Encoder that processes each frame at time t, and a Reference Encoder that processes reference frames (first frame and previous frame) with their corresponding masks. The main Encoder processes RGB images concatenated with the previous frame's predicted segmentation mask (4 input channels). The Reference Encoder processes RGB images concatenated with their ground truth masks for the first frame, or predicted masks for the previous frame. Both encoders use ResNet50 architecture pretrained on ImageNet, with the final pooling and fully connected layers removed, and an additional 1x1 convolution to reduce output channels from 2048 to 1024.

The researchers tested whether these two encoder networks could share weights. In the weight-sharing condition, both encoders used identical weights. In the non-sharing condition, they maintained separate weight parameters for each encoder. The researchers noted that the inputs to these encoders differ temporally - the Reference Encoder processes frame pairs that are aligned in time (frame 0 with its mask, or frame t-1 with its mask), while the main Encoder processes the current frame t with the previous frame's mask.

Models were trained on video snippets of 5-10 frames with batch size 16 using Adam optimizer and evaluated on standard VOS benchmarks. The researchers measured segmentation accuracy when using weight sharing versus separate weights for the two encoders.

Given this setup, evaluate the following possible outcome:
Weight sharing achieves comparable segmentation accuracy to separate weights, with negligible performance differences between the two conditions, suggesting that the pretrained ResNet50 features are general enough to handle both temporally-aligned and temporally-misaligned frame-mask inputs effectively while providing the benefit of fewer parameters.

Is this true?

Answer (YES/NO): NO